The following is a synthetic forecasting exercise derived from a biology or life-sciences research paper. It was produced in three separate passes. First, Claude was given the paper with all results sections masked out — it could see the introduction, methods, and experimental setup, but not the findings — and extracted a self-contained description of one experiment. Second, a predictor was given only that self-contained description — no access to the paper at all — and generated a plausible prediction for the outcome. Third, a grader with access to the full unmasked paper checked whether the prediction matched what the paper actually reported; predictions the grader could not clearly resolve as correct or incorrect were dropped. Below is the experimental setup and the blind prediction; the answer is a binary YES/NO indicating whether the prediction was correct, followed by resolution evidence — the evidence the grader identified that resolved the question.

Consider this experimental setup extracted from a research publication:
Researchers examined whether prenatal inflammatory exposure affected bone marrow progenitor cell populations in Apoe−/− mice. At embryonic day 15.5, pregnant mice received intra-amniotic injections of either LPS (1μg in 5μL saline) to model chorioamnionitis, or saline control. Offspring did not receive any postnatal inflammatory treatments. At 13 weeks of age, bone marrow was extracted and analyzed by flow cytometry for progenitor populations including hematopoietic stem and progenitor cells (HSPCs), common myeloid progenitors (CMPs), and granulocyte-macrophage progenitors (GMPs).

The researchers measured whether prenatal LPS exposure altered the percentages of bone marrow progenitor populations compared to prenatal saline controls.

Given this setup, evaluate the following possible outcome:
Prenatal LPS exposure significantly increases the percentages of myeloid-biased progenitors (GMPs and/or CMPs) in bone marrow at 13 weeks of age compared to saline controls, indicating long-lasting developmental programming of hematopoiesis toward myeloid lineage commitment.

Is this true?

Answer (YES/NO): NO